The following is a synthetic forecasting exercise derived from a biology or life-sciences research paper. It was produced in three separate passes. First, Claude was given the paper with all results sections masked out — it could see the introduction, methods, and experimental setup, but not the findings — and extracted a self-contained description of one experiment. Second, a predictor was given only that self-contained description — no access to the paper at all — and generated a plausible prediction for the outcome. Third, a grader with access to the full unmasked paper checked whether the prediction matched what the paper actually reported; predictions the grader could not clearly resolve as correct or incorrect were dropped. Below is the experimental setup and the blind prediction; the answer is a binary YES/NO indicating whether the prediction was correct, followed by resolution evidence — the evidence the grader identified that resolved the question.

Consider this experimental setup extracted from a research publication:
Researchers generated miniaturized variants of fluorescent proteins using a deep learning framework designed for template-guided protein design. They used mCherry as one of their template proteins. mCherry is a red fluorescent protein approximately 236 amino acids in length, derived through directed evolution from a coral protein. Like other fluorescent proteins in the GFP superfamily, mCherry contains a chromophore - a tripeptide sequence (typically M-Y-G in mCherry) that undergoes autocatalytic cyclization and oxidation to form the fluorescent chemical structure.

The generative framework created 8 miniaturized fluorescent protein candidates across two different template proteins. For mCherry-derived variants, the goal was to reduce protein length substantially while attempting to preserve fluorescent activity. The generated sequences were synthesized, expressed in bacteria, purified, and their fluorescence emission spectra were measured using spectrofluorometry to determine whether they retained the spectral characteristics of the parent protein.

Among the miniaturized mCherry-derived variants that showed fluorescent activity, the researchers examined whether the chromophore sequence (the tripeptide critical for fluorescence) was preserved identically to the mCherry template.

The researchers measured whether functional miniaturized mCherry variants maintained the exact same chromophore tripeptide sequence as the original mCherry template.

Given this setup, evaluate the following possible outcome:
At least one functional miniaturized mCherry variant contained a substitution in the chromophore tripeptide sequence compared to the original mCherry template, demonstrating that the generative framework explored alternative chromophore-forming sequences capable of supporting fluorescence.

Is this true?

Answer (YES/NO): YES